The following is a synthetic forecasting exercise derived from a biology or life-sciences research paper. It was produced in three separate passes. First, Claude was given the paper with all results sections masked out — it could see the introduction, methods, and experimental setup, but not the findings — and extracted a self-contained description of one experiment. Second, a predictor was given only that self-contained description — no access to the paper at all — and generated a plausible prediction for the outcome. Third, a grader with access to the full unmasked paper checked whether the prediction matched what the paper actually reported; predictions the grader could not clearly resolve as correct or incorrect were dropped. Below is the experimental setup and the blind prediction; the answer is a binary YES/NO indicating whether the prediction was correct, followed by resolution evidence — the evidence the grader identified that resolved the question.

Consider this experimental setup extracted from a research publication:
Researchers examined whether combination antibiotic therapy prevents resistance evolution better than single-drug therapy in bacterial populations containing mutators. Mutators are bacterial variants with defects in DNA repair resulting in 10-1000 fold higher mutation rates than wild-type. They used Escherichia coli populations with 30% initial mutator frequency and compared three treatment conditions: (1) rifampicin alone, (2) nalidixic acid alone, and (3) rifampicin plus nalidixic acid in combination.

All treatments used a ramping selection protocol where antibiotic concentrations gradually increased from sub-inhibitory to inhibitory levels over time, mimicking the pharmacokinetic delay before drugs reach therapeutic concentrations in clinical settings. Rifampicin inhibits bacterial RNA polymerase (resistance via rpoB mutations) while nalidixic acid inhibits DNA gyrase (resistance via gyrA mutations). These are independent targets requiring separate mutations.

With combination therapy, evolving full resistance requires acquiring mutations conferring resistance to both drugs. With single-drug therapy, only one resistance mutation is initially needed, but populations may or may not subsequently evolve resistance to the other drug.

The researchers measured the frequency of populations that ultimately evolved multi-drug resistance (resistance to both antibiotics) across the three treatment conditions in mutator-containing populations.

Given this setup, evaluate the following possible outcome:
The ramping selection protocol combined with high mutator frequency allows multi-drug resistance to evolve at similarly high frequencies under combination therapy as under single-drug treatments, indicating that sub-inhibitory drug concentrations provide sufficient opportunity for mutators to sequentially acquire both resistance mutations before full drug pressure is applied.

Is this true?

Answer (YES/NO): NO